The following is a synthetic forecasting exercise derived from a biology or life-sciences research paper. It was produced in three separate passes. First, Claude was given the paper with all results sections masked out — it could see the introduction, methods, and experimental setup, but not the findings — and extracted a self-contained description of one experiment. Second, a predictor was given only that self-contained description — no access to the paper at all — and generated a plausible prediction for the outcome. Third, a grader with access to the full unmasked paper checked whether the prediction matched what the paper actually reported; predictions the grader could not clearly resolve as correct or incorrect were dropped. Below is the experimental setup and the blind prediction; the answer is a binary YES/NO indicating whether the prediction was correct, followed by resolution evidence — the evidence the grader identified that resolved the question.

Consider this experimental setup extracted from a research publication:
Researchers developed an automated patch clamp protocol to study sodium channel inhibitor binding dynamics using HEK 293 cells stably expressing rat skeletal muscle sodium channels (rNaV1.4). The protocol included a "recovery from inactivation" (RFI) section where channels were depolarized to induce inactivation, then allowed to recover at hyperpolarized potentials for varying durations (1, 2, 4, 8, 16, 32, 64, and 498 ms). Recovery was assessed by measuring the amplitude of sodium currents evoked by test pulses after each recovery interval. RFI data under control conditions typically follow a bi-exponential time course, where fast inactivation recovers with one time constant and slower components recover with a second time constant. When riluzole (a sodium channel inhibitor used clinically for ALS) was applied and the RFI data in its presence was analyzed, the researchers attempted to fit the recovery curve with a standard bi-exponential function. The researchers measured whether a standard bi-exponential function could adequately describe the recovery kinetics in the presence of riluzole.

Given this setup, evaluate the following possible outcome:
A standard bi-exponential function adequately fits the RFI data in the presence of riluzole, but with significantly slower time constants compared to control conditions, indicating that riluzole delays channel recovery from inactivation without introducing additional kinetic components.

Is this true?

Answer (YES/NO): NO